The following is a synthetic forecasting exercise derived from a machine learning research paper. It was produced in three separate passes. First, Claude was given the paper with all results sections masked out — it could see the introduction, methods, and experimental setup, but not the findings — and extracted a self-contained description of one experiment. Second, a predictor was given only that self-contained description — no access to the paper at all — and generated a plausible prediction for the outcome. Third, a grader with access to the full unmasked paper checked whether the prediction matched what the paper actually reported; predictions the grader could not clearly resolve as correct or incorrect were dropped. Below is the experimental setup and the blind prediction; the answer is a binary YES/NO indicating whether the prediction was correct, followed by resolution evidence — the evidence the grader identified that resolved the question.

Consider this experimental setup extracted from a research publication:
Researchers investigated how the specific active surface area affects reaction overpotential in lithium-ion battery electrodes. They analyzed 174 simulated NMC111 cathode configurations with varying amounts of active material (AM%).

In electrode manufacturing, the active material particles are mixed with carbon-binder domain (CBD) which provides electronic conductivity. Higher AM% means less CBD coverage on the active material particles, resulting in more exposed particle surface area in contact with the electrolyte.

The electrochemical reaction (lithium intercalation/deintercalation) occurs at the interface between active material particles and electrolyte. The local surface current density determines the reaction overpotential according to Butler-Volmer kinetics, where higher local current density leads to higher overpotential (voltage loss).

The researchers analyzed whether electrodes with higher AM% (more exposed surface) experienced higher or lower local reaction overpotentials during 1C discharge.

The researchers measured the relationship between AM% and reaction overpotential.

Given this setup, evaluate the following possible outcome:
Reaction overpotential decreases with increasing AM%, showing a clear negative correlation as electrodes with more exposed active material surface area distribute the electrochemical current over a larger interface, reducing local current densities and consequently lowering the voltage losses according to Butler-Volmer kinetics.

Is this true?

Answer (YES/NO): YES